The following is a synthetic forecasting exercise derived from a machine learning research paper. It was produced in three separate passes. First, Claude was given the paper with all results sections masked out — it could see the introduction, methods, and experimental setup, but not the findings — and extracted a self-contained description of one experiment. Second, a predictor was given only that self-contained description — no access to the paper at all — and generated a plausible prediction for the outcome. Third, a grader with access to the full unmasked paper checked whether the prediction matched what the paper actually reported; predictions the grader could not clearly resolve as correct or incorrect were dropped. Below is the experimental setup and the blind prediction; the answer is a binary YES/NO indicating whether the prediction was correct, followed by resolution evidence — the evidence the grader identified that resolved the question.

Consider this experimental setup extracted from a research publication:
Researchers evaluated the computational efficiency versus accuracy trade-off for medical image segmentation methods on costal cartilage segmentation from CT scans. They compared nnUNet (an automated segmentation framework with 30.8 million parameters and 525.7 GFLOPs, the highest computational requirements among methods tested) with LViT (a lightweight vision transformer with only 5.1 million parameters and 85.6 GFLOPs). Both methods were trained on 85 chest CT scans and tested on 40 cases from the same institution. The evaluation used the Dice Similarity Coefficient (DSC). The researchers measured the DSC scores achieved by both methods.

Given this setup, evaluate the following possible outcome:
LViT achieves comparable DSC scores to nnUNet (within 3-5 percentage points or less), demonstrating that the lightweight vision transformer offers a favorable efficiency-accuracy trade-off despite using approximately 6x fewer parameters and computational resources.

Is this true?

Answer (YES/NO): NO